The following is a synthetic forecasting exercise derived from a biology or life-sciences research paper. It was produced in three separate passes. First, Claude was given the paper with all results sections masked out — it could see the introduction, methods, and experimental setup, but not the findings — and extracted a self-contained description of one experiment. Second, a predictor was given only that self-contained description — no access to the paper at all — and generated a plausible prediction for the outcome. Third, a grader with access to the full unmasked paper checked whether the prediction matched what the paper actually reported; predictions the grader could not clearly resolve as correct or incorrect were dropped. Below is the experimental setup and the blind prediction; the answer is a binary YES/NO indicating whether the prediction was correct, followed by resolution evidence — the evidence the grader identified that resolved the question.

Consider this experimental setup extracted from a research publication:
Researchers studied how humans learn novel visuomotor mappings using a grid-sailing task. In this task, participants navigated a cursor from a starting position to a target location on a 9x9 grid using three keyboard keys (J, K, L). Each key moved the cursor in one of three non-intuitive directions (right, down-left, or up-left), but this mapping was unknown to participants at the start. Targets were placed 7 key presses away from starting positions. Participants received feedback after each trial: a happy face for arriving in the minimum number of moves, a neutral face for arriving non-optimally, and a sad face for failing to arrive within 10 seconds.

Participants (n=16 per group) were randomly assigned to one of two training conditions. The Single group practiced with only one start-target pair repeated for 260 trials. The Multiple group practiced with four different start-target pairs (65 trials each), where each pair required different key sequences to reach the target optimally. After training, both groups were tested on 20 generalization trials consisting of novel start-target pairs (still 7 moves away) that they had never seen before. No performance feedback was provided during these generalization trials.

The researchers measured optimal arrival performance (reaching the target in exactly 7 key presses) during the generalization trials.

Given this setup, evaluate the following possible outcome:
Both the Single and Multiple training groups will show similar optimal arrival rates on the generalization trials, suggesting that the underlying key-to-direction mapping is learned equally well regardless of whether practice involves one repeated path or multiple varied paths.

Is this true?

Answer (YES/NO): NO